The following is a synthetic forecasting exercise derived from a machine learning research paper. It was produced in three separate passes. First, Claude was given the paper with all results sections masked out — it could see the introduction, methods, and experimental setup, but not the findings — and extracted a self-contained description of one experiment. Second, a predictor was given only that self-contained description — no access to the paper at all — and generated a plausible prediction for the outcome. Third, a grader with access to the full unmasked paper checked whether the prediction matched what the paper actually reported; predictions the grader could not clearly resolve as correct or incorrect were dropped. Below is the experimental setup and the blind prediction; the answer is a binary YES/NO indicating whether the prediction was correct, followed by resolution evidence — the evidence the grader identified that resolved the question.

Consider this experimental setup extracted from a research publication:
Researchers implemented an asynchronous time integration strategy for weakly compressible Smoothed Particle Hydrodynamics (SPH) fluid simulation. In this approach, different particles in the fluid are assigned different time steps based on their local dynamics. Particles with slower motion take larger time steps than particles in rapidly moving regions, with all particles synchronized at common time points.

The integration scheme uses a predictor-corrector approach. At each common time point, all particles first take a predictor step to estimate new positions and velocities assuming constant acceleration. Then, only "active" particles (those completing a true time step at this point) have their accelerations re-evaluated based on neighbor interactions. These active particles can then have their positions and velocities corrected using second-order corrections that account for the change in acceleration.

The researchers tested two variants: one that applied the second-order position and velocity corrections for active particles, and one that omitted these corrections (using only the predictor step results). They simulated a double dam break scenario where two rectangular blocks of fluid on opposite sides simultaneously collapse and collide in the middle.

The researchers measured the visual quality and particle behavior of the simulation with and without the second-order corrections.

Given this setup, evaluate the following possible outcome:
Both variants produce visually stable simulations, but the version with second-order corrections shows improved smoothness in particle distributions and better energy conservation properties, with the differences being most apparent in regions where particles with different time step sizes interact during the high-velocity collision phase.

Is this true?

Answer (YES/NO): NO